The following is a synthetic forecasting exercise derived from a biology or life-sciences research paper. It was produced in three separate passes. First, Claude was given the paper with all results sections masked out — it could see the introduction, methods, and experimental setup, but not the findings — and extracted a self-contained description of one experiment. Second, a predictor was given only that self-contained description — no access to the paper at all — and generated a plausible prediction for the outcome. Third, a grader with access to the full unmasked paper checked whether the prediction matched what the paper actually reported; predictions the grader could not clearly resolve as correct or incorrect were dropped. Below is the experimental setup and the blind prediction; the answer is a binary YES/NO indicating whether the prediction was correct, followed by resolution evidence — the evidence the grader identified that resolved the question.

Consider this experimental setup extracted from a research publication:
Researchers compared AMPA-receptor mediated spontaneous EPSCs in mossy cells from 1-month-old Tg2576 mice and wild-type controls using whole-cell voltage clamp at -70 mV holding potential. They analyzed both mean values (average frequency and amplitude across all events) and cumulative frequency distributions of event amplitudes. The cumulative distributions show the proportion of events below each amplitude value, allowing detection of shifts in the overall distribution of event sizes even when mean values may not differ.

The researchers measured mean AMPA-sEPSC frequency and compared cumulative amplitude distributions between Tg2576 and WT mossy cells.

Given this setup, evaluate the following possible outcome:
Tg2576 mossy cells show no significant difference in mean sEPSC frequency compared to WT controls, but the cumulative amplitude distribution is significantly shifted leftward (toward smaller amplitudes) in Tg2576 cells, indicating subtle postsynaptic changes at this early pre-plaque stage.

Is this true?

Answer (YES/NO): YES